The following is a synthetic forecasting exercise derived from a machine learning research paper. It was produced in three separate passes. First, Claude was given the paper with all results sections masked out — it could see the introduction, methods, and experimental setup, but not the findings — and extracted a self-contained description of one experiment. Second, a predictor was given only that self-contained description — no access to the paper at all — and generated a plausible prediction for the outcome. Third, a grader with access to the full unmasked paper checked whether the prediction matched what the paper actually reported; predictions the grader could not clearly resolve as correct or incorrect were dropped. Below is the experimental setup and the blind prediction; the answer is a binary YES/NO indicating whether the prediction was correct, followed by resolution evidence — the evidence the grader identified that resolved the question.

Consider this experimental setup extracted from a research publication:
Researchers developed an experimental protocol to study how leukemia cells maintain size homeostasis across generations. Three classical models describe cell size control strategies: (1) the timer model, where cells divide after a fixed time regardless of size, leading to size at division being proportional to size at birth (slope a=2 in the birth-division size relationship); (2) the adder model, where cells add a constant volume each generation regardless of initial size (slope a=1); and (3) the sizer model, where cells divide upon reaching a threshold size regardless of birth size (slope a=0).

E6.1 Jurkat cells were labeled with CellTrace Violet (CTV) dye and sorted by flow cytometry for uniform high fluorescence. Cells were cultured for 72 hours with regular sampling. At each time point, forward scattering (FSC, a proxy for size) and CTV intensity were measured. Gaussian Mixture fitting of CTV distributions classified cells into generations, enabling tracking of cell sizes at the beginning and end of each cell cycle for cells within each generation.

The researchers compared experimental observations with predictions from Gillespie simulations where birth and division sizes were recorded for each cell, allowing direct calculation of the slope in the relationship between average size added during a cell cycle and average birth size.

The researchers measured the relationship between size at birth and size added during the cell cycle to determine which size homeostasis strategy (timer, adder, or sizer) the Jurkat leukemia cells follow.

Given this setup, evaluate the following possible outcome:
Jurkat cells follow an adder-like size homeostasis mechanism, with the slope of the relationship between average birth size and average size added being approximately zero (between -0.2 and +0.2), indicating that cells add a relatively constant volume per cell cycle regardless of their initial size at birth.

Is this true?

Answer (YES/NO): NO